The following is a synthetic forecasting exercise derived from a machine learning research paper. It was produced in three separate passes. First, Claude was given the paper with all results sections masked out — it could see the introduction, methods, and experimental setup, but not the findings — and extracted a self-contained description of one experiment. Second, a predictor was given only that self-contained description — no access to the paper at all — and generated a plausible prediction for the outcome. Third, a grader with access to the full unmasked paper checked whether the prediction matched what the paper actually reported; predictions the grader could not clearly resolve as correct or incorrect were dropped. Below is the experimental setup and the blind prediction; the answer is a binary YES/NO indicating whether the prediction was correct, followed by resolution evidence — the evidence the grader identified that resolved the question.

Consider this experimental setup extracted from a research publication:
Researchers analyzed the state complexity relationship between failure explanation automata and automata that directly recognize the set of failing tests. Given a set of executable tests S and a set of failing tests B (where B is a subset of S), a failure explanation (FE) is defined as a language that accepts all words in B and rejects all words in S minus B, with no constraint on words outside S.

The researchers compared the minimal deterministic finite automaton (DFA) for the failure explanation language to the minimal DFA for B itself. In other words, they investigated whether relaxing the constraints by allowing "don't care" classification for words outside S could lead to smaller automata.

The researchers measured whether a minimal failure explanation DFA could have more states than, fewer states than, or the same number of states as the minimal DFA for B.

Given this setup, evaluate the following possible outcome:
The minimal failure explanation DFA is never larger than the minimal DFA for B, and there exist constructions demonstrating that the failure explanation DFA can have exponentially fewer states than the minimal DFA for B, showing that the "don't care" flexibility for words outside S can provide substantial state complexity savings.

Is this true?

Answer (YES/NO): NO